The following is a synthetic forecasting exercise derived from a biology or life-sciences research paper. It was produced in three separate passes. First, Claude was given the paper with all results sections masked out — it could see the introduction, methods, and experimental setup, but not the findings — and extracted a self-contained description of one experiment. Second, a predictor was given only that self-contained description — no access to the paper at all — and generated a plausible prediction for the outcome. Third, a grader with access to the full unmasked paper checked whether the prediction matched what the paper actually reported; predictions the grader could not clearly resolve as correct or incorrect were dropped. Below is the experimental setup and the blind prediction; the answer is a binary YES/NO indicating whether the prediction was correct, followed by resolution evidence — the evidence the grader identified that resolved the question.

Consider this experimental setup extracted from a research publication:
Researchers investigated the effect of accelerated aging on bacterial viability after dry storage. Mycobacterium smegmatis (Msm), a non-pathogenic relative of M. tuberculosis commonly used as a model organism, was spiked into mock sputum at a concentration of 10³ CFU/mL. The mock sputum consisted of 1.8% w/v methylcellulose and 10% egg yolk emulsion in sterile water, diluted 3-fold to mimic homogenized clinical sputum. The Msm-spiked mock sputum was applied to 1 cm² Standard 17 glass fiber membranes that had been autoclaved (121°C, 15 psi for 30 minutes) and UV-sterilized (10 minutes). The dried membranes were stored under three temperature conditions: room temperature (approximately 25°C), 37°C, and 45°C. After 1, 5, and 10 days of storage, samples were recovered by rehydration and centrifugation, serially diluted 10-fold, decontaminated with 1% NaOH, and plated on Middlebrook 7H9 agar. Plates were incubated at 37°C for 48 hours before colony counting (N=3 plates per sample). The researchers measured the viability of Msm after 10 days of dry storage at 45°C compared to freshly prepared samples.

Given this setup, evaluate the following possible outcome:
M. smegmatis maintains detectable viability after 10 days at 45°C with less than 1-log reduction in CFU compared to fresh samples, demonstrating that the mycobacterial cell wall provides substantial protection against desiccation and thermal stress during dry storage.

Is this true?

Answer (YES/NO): NO